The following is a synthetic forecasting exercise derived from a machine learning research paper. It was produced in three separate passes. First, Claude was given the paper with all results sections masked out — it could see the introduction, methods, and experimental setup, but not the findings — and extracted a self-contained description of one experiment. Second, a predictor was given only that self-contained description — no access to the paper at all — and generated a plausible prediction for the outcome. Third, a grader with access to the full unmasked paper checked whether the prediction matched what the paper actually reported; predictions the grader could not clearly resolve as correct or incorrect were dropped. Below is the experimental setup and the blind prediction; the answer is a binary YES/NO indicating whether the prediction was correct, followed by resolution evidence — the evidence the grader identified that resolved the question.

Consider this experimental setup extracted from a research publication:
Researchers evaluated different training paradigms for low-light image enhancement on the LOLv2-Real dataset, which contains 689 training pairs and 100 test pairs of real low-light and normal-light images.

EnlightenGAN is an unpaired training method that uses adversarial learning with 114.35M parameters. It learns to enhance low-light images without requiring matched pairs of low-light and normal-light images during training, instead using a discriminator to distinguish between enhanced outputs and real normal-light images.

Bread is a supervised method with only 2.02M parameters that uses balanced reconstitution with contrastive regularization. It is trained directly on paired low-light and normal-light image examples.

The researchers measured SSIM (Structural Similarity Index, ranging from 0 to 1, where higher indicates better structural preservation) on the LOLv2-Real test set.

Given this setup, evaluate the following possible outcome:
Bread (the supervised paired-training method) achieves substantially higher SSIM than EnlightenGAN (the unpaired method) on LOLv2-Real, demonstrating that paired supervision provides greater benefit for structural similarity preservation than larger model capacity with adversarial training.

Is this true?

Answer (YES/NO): YES